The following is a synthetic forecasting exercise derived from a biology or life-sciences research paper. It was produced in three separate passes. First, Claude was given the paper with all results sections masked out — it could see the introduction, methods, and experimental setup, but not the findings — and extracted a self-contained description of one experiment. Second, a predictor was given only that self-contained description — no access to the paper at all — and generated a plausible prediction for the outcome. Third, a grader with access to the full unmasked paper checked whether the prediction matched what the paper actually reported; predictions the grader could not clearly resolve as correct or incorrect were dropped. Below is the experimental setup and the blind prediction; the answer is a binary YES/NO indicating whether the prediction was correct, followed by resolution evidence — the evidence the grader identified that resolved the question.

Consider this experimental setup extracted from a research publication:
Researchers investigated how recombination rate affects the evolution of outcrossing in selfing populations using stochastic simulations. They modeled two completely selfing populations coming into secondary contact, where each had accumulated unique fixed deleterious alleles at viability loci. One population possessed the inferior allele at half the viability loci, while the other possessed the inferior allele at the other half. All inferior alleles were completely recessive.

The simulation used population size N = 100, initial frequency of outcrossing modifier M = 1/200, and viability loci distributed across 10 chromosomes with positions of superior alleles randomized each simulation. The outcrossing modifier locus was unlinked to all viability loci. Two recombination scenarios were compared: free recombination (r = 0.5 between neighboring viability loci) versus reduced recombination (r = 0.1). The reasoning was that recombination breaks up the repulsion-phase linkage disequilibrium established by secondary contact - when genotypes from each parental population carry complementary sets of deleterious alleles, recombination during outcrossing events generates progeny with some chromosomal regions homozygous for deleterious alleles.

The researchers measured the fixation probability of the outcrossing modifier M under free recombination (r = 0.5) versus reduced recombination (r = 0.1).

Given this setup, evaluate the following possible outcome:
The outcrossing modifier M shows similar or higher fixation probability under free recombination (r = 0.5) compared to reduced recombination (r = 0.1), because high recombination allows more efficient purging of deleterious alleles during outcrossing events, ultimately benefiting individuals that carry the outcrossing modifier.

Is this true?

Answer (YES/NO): YES